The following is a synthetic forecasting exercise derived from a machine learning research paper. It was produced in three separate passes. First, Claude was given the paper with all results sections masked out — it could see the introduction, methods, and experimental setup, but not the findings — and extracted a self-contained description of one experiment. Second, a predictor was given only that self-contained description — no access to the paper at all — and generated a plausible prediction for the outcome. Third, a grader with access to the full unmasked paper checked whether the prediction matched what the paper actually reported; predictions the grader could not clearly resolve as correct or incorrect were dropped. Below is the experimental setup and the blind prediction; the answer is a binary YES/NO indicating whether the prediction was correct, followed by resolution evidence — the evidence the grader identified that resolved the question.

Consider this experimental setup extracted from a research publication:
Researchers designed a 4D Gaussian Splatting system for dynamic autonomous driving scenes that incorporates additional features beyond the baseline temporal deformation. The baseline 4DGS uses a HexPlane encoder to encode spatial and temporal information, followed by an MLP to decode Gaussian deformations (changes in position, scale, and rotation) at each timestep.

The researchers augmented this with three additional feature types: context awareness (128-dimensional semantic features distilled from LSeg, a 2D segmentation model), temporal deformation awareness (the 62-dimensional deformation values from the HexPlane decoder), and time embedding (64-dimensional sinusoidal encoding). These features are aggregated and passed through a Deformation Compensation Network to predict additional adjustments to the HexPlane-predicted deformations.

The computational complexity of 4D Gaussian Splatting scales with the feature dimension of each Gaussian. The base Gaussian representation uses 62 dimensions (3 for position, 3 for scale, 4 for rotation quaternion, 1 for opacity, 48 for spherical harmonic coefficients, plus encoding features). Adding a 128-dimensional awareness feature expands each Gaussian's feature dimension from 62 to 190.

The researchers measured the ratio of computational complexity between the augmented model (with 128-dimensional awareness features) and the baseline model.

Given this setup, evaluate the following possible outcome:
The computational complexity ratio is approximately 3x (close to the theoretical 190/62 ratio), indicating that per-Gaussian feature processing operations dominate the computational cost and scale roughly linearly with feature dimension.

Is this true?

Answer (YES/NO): NO